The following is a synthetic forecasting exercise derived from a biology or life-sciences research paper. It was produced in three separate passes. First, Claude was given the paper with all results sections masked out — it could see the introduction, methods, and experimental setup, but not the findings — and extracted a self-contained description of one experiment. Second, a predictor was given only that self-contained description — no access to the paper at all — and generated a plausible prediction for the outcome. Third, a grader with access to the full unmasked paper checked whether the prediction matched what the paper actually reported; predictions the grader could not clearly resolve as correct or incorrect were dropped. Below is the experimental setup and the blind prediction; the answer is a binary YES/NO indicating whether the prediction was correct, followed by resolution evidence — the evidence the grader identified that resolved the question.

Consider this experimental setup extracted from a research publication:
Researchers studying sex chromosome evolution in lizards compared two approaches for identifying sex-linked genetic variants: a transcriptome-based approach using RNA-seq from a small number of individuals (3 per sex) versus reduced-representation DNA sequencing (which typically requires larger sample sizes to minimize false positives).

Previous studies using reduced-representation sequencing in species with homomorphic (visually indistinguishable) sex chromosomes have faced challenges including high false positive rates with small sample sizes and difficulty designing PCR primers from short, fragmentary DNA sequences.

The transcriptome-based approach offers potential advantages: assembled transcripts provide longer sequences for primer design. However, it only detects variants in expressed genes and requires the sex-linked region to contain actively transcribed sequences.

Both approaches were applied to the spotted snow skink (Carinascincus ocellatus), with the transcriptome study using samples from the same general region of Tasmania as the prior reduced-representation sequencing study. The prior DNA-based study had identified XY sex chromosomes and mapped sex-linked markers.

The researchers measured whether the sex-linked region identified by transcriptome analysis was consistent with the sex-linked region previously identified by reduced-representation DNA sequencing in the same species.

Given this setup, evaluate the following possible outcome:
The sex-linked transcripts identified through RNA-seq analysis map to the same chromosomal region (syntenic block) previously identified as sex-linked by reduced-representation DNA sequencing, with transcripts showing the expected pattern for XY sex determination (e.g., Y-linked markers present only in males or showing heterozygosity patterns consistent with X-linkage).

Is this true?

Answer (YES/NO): YES